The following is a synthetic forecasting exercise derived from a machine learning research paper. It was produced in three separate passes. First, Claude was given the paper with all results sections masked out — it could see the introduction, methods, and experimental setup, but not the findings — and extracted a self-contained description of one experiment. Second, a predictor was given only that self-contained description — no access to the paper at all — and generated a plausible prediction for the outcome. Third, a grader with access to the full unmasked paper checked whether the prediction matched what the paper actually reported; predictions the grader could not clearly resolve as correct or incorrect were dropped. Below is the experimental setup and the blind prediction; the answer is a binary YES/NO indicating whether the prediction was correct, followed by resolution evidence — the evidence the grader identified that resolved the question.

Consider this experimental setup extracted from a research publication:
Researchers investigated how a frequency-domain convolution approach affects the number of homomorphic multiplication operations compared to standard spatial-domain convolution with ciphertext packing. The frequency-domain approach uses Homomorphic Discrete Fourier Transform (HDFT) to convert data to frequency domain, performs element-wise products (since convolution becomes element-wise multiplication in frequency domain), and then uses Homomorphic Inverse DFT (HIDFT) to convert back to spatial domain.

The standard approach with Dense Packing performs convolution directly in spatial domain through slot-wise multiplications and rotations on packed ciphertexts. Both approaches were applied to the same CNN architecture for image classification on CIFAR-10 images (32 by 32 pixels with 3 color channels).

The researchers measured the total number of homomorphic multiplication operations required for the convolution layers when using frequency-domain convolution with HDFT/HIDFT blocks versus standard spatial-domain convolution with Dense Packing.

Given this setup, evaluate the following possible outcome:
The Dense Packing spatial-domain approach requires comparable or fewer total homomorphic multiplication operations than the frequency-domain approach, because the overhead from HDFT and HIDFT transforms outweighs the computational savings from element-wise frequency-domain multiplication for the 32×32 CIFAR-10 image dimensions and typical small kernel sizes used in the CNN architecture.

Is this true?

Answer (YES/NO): YES